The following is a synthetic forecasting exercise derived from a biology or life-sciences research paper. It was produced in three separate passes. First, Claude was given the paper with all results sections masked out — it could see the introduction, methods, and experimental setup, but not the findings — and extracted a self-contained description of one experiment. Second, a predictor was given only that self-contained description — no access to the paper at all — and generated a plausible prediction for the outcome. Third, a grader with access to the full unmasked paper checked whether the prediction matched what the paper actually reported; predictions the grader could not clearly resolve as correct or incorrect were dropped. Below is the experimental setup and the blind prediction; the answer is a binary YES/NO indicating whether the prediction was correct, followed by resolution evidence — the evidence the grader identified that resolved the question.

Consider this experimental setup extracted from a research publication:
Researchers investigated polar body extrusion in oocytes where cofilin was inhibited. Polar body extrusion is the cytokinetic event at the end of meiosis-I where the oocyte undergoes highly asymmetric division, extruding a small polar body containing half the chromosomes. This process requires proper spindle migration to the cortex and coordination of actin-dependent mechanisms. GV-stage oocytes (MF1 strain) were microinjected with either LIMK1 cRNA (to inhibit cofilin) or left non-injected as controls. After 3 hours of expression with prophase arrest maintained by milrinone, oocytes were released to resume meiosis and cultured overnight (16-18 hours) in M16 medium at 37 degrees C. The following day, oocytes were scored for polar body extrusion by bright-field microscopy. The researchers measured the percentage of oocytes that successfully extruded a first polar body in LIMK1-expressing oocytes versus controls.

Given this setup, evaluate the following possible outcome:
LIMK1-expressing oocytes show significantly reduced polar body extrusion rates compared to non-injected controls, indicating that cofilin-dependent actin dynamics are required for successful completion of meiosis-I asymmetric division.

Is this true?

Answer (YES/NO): YES